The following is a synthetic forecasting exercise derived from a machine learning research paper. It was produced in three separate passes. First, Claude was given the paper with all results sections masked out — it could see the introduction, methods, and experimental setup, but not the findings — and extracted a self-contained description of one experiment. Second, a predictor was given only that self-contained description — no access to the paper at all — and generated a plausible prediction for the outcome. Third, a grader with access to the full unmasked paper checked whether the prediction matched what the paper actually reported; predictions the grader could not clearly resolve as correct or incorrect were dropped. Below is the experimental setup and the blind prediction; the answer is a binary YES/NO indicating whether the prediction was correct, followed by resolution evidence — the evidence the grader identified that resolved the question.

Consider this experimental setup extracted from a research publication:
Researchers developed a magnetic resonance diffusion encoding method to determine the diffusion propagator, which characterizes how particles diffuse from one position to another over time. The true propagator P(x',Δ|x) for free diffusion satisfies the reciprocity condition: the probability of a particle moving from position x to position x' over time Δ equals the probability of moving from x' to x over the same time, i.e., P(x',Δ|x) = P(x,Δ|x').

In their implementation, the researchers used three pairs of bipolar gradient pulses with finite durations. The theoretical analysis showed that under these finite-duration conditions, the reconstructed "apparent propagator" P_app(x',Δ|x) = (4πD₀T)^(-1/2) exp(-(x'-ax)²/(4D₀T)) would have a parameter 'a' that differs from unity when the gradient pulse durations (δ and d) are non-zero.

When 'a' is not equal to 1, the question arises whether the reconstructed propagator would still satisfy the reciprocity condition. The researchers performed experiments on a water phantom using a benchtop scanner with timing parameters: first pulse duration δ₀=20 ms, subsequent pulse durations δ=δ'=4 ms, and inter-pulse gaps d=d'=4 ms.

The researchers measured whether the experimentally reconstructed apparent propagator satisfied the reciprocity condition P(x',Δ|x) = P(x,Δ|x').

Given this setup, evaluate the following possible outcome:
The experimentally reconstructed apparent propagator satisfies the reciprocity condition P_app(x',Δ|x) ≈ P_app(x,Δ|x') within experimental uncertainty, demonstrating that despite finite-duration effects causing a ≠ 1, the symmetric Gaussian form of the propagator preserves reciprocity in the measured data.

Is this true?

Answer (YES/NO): NO